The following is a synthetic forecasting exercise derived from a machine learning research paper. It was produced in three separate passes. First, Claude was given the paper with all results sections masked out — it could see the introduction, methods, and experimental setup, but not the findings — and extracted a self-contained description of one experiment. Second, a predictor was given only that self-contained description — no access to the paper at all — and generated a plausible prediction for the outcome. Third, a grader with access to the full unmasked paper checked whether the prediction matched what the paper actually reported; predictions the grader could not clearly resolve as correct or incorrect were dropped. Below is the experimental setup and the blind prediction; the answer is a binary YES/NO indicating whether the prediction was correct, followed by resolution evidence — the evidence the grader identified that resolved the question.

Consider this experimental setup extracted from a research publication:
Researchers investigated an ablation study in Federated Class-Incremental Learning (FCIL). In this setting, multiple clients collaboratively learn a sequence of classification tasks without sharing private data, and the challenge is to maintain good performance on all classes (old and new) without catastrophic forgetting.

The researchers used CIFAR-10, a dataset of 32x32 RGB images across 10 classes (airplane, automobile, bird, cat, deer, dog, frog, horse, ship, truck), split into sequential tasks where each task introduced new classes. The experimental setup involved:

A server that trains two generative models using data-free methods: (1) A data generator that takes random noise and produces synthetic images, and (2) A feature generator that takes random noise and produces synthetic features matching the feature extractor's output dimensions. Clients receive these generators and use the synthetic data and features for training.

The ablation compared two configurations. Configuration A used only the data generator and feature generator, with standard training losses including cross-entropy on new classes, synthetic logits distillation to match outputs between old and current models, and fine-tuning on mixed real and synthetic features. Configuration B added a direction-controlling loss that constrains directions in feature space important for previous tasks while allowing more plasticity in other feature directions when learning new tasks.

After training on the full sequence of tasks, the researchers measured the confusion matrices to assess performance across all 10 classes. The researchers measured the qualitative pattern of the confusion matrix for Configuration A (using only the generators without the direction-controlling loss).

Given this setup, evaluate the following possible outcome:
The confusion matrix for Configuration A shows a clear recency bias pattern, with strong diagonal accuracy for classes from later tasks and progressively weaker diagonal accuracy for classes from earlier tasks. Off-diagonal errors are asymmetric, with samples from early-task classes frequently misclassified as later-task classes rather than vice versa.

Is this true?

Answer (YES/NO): NO